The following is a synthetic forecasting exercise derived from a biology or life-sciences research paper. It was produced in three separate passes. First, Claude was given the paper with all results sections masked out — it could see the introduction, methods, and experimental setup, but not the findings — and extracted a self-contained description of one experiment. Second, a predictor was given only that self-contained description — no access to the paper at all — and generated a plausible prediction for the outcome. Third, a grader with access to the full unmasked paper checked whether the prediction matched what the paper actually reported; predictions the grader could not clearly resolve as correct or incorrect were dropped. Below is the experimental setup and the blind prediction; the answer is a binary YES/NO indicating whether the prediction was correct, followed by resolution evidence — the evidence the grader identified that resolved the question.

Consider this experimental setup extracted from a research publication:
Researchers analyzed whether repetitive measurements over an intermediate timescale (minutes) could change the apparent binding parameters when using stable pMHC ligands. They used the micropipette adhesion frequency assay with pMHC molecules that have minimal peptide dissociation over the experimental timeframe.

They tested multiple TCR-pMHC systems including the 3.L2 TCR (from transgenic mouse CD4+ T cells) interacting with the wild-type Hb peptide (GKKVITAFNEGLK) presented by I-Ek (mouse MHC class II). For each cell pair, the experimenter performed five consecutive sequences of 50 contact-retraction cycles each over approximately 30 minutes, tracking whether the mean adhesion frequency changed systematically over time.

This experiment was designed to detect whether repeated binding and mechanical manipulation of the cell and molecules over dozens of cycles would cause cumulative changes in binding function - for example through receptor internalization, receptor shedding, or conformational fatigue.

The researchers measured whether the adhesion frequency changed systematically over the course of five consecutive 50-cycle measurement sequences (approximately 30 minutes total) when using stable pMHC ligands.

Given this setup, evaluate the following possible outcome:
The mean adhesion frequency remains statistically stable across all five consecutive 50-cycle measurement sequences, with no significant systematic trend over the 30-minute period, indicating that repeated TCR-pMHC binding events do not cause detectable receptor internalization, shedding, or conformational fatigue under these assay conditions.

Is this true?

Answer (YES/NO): YES